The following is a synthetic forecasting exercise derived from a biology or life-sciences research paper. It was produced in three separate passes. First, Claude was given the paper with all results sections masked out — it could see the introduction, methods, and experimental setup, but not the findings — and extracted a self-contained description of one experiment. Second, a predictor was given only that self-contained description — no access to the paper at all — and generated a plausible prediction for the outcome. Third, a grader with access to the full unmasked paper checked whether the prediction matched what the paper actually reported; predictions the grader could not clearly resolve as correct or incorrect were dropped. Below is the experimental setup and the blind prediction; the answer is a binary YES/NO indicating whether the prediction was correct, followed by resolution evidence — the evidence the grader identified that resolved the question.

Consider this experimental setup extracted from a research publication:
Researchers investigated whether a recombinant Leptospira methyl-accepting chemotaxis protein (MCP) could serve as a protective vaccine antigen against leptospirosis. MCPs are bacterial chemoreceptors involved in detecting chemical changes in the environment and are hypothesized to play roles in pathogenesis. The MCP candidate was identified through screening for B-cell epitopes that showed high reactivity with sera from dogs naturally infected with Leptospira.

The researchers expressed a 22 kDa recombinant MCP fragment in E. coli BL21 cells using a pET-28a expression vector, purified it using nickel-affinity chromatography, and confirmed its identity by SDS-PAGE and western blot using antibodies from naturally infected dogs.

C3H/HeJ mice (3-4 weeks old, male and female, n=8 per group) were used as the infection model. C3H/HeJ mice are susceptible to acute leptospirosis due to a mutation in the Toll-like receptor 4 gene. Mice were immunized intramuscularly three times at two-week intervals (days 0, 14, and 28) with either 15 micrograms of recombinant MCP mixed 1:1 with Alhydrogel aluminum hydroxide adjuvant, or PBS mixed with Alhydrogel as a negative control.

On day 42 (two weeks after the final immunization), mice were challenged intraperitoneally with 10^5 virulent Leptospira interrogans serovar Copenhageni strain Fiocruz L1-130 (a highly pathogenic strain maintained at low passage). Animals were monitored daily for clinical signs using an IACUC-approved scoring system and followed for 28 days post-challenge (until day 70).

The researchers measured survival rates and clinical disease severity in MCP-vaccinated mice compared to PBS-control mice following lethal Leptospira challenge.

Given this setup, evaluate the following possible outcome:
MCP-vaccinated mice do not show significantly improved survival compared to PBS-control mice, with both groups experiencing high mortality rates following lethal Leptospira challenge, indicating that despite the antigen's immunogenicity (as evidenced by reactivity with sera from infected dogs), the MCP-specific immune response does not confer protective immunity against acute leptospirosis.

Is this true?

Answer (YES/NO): YES